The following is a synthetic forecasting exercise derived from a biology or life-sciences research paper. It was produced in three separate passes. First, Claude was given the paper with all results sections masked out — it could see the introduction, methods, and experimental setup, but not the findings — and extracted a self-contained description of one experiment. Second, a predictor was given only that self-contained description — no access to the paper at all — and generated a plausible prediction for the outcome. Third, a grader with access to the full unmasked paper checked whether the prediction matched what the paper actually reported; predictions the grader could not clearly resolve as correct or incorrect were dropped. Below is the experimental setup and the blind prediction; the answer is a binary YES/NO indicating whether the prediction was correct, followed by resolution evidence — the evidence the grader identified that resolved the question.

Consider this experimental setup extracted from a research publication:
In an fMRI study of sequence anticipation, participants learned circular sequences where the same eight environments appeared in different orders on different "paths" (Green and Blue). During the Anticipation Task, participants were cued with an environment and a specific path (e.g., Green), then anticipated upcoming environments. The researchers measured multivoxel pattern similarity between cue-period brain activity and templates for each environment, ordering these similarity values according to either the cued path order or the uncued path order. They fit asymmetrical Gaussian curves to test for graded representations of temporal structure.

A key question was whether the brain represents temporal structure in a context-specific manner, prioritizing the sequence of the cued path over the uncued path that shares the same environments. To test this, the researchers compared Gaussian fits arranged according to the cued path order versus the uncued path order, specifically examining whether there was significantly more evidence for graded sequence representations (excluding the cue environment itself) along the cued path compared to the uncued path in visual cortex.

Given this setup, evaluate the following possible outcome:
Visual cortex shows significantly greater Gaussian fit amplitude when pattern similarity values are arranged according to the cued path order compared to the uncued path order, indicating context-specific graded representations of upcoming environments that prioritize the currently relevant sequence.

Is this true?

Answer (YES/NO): NO